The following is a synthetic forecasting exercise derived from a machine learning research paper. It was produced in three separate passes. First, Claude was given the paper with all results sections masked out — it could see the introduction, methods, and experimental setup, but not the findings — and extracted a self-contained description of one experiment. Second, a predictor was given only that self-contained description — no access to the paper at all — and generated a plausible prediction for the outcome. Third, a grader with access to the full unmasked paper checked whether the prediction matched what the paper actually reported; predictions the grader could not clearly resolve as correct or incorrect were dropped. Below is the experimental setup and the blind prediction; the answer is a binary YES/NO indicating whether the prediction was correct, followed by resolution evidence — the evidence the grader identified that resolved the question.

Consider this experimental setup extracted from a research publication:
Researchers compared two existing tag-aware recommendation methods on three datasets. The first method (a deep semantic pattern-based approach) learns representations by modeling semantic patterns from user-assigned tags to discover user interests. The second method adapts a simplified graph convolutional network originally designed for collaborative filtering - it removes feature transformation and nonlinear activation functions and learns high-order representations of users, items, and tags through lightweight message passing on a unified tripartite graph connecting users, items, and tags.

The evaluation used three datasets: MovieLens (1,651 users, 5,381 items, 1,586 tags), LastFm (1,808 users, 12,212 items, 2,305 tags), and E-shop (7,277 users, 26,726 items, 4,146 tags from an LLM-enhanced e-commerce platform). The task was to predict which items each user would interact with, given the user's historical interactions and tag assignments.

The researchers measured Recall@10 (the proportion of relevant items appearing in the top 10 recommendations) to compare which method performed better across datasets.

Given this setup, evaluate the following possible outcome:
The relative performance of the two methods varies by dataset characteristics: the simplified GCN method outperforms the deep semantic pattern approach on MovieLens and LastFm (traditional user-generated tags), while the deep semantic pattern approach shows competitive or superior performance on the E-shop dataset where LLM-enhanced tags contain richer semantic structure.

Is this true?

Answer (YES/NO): NO